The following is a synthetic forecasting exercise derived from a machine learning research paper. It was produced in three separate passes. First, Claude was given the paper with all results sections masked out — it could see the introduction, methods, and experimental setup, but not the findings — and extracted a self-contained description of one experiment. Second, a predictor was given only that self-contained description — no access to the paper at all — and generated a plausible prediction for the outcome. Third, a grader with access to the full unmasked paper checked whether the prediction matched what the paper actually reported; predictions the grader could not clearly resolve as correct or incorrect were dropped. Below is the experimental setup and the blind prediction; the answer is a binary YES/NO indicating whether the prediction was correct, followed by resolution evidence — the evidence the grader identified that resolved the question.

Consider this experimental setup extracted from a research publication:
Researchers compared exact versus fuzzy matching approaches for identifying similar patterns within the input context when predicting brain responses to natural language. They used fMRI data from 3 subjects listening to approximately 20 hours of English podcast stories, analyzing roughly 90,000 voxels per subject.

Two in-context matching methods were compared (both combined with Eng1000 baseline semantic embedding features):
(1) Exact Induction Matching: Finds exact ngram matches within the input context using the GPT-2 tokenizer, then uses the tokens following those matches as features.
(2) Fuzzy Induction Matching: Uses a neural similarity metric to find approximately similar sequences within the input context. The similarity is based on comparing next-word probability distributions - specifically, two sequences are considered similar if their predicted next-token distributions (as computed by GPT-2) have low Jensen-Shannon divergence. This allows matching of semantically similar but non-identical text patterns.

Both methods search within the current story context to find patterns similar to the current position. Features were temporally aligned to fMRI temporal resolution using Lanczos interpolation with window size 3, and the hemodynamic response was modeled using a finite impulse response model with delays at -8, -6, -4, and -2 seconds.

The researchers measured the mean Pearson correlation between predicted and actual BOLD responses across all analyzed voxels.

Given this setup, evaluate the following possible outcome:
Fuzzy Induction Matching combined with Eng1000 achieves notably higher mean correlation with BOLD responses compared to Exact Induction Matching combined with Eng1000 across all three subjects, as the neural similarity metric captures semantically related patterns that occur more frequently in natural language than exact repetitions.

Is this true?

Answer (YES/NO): NO